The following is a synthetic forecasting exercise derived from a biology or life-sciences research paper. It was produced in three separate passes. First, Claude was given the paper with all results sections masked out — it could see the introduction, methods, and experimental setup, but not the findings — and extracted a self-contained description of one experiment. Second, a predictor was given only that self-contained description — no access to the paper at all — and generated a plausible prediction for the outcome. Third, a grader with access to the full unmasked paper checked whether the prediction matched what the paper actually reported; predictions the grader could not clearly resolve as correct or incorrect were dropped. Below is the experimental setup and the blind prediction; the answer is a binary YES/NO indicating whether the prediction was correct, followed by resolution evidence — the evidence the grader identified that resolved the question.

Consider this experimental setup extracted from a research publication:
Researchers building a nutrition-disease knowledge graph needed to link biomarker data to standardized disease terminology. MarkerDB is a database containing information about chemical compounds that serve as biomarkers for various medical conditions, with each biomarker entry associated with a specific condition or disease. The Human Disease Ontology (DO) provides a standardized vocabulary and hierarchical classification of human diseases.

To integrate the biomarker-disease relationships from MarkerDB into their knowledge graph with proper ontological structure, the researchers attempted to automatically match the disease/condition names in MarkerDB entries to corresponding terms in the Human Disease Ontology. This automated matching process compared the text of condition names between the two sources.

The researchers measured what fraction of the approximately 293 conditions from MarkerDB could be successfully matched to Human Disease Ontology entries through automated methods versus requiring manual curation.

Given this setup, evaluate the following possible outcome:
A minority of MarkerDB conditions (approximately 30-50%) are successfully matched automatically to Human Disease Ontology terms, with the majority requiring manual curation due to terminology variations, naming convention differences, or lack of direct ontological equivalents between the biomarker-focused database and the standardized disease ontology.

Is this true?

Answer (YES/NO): YES